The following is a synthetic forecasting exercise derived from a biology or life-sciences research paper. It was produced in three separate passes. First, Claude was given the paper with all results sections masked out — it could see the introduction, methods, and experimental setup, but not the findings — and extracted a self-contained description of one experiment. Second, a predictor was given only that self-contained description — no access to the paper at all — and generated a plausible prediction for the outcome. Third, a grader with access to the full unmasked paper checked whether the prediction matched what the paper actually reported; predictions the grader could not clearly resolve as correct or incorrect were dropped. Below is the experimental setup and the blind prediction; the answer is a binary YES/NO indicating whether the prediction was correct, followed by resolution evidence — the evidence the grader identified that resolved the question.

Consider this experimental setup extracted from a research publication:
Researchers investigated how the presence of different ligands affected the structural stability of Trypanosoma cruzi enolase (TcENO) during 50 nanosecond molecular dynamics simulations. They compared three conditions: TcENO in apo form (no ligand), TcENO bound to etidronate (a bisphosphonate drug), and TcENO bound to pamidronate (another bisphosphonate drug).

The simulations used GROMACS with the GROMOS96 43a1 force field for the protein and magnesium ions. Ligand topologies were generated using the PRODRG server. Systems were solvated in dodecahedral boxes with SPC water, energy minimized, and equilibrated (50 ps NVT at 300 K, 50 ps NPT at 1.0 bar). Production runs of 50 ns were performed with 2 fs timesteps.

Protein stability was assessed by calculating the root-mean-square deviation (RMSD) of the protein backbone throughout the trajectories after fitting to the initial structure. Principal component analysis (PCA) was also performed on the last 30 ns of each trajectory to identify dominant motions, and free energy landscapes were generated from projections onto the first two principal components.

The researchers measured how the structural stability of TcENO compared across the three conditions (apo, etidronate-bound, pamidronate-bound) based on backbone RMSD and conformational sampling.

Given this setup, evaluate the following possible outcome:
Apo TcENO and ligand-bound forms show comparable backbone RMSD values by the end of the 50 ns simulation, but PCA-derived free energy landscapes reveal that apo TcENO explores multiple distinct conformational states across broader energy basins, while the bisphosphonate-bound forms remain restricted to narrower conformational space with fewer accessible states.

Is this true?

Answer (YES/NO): NO